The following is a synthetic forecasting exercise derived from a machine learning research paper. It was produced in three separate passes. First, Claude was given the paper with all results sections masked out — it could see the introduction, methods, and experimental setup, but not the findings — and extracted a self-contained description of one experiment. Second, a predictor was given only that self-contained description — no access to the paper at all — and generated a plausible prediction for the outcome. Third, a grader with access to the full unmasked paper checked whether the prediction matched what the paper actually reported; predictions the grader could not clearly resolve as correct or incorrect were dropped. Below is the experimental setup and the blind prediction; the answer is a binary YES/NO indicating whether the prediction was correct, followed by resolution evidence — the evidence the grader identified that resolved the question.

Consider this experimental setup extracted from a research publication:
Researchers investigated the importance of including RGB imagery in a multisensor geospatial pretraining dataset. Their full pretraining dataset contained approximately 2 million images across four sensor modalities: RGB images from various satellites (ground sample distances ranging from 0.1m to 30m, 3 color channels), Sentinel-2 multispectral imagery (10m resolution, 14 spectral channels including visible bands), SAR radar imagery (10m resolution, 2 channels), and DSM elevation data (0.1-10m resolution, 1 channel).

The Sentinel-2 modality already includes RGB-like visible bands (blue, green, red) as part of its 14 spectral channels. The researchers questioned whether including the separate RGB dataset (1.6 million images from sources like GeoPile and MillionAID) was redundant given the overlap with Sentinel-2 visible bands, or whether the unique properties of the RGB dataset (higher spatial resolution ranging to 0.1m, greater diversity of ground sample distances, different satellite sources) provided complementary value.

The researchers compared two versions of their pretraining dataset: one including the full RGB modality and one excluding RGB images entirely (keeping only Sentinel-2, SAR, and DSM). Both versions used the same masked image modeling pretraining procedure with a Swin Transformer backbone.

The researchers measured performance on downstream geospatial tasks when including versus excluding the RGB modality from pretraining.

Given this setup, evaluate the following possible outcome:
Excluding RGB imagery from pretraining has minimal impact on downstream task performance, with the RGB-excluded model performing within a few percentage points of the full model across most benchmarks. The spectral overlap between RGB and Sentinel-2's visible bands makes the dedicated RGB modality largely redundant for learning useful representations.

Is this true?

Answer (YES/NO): NO